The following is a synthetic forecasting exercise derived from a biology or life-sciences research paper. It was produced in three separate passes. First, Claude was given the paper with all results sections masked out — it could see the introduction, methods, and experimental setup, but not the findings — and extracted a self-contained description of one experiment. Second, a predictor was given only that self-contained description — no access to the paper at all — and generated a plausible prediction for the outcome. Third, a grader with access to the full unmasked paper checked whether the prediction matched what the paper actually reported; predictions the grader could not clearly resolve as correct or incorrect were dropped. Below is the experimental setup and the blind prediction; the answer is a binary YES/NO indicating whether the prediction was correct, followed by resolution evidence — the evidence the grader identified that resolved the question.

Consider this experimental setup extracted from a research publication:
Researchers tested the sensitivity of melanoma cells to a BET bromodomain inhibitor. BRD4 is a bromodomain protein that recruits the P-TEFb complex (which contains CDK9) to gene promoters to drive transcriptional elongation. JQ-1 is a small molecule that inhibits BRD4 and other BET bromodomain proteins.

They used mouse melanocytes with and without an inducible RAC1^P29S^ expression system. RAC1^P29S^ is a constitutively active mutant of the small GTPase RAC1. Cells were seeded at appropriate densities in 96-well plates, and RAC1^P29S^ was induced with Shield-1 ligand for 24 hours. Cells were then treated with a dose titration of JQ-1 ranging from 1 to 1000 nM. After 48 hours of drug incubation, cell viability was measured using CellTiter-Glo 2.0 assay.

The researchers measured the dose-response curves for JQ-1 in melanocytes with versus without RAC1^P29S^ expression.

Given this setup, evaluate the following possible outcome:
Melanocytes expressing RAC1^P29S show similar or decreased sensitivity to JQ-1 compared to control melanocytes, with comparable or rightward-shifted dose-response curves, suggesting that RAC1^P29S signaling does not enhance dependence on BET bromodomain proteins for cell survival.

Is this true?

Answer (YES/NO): NO